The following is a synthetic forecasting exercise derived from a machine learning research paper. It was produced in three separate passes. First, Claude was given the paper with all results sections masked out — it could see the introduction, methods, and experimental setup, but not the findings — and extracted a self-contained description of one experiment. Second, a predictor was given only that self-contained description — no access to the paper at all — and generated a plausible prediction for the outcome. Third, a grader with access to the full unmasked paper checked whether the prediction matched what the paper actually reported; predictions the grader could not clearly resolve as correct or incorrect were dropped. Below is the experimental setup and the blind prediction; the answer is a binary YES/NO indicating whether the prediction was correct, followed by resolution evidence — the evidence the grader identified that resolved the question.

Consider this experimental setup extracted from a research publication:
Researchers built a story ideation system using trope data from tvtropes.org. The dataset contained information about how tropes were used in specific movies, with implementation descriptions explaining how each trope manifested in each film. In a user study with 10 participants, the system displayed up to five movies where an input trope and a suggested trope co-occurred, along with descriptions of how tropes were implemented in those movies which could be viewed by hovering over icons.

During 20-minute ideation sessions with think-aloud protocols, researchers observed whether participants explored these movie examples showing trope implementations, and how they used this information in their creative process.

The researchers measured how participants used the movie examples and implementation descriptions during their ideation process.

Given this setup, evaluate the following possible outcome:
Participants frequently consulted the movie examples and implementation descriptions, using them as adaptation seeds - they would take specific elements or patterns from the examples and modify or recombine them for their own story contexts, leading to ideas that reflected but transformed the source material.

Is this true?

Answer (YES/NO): NO